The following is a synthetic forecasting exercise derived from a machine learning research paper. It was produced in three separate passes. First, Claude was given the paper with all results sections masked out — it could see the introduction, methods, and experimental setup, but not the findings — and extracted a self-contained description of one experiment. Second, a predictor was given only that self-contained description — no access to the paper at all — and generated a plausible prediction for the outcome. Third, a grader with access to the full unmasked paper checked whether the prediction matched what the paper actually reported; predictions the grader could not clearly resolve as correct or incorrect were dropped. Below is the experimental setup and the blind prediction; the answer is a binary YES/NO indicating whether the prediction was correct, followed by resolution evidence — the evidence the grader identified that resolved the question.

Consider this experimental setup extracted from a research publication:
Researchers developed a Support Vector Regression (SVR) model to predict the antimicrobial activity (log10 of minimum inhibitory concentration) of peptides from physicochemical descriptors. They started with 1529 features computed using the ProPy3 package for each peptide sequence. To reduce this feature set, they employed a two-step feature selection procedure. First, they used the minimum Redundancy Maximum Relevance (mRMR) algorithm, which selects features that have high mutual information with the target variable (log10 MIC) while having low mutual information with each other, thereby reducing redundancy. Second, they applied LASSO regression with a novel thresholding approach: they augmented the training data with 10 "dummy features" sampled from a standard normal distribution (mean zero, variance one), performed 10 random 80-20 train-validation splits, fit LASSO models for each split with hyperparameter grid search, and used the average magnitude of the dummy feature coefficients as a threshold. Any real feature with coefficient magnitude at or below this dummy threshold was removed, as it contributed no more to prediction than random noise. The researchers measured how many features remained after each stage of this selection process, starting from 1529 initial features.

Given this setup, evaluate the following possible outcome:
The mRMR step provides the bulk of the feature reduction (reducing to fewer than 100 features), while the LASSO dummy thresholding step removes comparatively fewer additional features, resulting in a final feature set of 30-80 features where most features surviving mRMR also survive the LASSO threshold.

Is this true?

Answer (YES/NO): NO